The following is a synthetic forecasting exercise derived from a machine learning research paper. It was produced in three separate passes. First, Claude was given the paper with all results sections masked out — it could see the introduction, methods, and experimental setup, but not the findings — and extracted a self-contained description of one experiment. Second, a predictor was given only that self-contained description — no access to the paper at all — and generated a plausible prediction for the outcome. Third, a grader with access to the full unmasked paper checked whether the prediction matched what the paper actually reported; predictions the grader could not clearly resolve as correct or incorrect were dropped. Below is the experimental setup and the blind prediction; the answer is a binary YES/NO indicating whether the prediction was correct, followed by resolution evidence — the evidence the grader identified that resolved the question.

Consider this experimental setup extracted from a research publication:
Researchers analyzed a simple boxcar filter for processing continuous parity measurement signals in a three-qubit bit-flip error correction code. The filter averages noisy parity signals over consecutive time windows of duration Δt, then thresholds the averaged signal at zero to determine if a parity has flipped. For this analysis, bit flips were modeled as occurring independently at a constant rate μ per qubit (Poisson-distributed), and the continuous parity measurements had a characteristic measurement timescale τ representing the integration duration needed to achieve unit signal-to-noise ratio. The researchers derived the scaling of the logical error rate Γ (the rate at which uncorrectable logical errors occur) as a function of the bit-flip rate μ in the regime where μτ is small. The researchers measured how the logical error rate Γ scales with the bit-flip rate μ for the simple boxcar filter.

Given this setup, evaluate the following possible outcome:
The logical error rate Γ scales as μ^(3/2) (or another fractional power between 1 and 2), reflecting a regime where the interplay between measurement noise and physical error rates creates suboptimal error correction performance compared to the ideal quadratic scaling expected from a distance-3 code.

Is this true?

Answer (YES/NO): YES